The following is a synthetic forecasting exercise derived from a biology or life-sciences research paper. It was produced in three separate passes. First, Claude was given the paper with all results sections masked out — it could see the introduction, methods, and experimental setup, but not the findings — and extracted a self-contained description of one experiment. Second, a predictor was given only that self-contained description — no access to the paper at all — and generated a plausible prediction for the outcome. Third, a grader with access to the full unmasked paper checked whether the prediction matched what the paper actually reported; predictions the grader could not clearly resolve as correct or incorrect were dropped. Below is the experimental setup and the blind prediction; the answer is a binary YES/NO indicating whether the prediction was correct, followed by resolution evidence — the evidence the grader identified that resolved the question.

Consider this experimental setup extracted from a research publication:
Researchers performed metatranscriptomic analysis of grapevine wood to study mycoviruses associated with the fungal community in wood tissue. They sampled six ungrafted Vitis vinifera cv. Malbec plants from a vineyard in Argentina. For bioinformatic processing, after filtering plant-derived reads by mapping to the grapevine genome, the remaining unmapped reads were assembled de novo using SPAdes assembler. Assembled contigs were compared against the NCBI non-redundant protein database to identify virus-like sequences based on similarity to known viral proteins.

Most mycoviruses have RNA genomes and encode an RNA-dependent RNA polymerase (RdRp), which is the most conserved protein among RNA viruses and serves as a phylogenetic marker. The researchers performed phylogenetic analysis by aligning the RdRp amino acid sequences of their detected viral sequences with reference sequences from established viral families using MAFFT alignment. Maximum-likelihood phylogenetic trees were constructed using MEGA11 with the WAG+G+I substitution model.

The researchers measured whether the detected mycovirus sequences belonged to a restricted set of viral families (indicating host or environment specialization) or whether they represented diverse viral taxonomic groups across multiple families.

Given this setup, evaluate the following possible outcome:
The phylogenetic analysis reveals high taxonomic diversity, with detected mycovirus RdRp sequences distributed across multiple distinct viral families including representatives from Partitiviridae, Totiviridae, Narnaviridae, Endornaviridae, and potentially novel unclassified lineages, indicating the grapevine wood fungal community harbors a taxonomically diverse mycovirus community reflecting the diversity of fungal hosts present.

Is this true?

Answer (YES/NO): NO